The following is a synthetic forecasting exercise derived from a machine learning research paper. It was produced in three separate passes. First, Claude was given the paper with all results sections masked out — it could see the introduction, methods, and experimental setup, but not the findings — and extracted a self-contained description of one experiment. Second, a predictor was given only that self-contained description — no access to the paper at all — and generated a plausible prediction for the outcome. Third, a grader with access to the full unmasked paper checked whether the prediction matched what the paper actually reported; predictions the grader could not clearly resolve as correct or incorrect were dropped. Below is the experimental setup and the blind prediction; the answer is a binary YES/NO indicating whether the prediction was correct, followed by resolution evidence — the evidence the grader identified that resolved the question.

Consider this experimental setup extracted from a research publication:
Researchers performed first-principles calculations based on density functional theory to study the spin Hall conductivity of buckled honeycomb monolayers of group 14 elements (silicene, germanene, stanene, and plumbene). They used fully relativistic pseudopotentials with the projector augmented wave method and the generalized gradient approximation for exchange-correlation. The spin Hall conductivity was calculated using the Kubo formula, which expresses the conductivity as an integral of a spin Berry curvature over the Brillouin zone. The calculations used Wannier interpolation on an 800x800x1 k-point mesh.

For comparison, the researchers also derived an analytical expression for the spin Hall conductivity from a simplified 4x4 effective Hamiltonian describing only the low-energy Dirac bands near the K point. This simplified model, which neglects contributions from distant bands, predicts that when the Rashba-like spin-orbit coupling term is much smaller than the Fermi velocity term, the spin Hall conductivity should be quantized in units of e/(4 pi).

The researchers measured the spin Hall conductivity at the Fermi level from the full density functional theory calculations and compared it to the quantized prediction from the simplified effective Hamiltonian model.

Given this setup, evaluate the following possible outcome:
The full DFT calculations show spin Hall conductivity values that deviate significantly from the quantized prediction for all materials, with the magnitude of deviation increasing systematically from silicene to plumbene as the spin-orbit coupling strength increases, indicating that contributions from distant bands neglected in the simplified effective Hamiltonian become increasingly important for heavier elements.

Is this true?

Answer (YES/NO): NO